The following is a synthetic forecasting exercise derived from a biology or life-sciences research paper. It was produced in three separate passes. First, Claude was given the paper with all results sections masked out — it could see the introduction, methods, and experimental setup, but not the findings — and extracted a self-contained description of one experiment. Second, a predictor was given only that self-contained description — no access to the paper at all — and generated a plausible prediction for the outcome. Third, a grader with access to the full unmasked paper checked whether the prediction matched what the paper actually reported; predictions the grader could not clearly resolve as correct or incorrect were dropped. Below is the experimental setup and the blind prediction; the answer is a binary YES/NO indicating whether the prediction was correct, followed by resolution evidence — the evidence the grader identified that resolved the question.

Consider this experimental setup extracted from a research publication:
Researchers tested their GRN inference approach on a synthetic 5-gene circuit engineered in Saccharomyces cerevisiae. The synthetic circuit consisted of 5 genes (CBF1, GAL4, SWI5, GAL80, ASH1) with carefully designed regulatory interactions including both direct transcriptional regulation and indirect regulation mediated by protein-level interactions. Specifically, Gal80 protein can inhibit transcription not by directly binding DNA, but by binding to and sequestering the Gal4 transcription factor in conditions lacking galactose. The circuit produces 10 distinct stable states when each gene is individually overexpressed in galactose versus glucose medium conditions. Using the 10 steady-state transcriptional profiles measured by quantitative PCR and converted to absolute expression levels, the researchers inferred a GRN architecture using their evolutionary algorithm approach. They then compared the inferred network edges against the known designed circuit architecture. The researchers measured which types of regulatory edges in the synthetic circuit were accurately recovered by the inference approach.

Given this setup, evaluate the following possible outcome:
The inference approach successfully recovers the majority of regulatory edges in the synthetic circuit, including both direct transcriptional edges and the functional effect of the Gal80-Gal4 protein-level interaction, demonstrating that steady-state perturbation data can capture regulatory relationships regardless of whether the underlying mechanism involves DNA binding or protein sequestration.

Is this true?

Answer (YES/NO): NO